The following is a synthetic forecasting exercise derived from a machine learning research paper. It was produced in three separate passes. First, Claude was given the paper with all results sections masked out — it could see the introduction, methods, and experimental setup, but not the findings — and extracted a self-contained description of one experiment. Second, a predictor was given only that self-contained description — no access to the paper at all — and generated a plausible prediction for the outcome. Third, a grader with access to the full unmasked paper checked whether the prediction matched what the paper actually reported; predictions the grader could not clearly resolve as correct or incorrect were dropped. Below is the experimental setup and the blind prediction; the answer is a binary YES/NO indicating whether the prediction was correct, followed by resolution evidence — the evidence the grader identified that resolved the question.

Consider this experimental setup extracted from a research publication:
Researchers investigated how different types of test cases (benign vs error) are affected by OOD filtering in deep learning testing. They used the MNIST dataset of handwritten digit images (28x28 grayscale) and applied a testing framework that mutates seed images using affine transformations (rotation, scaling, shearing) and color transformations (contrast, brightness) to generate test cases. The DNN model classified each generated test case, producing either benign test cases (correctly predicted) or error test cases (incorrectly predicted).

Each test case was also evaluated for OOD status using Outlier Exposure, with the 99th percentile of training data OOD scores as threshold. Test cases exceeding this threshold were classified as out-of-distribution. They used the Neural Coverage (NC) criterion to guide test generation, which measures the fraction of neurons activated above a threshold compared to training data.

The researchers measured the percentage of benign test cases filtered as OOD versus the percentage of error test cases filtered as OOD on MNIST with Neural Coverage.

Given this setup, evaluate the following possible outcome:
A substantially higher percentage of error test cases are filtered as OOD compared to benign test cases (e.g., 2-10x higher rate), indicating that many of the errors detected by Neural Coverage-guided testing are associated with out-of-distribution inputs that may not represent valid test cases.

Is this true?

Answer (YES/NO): NO